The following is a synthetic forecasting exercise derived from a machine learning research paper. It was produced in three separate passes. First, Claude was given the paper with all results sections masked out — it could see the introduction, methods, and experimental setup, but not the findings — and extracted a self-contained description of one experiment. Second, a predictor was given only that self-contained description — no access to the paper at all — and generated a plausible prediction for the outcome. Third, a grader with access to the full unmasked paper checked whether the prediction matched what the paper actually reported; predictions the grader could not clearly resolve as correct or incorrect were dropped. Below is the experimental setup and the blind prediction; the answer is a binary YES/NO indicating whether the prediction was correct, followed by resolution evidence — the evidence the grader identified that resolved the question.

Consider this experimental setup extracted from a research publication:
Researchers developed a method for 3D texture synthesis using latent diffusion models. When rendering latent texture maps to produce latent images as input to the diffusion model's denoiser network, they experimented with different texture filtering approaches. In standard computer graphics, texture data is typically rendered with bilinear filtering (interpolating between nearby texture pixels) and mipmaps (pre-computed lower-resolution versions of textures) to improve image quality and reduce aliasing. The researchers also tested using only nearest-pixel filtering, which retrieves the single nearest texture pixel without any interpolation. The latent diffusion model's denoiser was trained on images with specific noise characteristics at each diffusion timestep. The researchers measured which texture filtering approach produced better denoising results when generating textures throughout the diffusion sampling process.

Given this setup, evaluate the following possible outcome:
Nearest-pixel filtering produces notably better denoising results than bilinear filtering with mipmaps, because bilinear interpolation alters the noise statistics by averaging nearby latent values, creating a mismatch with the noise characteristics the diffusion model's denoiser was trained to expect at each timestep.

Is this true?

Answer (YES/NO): YES